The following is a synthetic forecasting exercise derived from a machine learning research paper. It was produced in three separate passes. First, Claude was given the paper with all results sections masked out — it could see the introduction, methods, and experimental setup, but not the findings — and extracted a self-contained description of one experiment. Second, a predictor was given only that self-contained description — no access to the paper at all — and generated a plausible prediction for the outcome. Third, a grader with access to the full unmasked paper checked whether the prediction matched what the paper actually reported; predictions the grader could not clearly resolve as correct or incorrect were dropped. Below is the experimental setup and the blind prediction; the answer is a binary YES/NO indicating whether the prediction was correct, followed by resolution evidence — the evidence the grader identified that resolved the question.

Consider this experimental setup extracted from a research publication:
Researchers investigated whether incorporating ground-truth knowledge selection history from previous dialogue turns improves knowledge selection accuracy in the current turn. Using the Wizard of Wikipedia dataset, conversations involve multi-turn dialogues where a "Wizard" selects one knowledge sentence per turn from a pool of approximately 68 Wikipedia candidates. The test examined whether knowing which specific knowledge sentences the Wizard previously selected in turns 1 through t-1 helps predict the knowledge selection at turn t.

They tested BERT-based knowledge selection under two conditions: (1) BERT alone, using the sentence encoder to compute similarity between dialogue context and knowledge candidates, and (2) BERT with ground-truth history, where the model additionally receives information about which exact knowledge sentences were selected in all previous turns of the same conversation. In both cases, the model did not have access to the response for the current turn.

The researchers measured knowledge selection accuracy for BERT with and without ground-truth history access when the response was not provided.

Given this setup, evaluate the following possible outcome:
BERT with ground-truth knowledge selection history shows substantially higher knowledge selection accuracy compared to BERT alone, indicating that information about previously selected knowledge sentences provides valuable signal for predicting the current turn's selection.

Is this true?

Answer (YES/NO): NO